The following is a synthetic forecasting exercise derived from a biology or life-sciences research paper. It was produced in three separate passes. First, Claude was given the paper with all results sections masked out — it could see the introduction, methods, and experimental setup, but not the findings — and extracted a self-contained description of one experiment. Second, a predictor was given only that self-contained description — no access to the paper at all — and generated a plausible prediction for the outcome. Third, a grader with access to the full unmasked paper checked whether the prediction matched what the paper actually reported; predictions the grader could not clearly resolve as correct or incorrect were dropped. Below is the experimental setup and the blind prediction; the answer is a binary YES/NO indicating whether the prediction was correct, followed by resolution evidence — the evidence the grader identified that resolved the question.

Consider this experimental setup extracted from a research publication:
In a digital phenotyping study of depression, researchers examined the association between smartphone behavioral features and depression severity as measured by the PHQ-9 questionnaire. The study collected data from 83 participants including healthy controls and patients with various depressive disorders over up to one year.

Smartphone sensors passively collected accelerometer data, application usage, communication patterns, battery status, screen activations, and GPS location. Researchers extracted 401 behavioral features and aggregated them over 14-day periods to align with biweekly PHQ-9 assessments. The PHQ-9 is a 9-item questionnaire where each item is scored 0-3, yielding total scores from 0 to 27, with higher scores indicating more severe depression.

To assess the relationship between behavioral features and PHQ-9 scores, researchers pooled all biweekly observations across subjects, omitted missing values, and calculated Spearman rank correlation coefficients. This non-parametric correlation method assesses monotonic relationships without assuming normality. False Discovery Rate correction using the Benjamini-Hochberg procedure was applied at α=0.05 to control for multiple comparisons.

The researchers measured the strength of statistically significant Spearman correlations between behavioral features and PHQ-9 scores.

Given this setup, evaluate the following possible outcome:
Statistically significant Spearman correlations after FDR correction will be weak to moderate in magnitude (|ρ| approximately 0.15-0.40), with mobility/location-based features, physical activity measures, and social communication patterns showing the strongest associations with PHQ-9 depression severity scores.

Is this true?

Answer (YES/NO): NO